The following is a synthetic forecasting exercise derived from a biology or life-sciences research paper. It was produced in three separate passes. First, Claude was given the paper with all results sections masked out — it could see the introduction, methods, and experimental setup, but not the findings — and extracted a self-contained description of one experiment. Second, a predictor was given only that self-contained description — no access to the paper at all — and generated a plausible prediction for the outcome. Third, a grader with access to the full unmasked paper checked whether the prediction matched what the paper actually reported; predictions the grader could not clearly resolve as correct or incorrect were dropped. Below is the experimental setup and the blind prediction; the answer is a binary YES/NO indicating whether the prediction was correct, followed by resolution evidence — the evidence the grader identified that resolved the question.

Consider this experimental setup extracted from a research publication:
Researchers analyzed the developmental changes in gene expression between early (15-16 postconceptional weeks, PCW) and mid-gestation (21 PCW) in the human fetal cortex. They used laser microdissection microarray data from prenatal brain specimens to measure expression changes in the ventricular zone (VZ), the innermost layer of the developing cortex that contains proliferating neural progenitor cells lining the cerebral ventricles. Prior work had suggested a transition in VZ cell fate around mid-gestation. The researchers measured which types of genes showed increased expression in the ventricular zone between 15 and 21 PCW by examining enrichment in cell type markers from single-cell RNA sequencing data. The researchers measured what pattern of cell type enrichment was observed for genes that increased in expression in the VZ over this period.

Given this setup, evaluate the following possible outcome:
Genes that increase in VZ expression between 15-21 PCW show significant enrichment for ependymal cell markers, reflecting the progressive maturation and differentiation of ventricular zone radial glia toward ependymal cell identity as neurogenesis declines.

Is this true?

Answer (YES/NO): NO